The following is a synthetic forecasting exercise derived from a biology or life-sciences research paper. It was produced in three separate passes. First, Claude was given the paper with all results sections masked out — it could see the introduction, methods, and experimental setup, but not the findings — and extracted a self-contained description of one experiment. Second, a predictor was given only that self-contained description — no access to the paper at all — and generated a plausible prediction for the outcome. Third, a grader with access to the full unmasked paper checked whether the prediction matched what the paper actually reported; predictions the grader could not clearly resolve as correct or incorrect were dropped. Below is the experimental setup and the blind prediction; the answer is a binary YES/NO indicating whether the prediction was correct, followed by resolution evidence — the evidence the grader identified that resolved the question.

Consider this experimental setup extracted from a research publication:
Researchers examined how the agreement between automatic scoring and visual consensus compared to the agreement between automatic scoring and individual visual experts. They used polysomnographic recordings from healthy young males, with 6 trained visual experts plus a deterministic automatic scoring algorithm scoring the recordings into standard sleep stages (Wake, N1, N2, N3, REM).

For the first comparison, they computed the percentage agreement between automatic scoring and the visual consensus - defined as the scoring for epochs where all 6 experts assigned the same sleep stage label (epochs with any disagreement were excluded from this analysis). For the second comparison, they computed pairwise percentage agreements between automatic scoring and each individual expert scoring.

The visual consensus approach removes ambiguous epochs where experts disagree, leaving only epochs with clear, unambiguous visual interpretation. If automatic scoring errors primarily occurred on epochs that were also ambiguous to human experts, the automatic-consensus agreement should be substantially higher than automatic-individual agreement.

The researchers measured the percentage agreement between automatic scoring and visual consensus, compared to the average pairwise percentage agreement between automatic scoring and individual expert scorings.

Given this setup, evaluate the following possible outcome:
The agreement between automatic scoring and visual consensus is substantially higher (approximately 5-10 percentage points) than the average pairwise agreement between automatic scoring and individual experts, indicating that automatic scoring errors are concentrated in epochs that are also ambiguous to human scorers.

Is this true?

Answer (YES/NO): NO